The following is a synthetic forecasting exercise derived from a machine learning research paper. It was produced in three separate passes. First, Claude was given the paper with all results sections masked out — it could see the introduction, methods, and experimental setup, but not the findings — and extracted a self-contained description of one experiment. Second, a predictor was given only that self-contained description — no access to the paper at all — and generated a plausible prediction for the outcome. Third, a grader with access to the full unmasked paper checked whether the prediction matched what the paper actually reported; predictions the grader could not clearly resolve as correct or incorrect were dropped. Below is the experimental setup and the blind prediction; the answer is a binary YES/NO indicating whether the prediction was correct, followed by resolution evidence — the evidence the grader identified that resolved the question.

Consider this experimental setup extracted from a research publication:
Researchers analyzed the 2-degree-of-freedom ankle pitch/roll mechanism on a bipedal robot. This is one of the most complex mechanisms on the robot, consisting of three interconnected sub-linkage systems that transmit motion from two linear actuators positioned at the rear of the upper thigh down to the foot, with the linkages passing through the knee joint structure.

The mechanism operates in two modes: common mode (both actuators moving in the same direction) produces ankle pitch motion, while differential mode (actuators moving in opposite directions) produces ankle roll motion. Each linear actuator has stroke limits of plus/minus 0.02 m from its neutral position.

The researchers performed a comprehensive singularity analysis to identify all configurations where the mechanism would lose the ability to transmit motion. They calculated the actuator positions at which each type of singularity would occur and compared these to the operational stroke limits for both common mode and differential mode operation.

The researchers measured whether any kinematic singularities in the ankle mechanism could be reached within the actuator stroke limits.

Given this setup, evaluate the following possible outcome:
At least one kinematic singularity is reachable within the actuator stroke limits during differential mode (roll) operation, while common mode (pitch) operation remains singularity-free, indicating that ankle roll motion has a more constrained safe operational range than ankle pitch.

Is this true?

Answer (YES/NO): NO